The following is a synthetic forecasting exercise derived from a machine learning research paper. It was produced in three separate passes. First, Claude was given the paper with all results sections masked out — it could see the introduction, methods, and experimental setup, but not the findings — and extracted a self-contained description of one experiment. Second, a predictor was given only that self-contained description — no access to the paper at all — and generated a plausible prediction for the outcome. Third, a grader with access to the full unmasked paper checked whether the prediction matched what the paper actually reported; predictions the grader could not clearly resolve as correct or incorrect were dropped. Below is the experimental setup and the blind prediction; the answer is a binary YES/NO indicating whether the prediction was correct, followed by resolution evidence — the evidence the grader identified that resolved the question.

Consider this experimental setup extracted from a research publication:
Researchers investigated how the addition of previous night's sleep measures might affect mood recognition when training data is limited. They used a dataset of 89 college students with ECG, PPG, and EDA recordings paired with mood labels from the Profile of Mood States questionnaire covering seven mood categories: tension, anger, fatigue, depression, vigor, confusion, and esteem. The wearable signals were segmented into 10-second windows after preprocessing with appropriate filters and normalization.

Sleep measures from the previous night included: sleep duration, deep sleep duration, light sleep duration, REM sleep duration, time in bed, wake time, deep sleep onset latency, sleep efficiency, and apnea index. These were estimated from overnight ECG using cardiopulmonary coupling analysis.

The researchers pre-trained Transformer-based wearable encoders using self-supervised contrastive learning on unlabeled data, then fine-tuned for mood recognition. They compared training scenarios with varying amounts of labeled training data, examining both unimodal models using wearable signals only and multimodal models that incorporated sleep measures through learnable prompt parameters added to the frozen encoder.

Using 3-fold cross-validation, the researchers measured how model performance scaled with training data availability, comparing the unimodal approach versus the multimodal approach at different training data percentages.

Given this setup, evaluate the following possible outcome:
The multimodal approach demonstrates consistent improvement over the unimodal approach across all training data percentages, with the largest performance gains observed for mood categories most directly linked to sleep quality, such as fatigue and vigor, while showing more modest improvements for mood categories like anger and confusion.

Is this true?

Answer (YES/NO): NO